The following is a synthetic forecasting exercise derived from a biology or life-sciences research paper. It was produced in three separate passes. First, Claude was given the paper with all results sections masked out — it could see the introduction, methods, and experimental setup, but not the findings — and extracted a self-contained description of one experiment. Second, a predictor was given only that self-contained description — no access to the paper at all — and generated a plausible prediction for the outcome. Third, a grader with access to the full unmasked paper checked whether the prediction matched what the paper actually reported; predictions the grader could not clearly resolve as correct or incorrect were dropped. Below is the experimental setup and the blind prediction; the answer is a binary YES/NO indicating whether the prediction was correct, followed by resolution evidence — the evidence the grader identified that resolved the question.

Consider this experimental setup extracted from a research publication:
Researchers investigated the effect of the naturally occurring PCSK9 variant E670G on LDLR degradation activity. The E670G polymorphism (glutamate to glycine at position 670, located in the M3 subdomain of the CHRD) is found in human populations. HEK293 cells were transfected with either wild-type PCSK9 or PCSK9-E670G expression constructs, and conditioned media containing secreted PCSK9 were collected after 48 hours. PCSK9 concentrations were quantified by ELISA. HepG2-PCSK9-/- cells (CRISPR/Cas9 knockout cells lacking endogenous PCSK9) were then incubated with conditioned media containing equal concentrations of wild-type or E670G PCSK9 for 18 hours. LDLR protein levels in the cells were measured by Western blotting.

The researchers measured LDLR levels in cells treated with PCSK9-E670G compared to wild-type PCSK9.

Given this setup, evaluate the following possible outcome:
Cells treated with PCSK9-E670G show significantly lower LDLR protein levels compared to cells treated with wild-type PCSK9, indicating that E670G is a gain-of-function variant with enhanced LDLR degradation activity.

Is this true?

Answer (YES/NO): NO